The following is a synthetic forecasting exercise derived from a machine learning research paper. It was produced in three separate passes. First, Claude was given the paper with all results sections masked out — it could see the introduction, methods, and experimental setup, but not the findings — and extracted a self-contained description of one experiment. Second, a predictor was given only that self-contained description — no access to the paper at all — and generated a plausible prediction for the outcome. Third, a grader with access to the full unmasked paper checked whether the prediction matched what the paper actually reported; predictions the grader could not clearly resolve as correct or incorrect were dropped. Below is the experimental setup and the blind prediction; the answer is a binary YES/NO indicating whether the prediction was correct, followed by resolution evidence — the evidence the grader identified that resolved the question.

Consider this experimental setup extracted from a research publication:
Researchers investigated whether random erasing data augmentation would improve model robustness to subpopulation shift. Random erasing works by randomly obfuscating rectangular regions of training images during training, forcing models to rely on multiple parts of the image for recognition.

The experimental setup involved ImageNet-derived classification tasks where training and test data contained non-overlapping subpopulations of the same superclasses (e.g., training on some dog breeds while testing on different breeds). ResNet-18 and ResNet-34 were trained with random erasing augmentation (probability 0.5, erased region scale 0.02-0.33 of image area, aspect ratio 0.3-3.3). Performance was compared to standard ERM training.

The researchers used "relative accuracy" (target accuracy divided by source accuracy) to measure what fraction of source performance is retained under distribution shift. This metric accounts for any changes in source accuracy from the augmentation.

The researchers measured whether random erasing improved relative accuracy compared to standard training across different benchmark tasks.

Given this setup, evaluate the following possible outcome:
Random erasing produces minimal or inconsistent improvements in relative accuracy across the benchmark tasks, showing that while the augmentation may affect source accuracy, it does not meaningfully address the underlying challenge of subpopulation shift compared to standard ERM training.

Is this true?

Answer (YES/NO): NO